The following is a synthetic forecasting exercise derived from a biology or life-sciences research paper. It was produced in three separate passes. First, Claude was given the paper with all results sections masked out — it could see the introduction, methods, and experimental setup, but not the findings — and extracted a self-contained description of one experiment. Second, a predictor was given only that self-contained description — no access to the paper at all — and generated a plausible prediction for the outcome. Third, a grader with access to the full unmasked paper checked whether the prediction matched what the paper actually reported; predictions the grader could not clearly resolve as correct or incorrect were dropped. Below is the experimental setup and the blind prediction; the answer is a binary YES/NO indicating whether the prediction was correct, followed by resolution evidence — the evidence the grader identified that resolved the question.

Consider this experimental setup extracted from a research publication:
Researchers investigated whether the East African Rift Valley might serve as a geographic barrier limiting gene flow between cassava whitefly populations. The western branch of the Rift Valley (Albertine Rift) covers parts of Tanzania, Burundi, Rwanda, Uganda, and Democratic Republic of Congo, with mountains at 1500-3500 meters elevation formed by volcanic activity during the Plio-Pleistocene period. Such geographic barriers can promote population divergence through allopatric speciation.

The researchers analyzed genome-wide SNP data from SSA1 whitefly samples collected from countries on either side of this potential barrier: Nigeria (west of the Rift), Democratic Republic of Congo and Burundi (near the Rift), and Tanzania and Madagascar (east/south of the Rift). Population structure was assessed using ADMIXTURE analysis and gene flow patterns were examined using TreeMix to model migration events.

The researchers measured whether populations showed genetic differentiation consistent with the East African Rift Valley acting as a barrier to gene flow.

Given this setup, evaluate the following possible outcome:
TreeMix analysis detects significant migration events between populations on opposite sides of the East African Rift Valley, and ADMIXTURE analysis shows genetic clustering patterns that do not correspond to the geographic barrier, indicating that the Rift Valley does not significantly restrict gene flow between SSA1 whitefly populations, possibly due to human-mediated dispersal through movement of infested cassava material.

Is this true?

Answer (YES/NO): NO